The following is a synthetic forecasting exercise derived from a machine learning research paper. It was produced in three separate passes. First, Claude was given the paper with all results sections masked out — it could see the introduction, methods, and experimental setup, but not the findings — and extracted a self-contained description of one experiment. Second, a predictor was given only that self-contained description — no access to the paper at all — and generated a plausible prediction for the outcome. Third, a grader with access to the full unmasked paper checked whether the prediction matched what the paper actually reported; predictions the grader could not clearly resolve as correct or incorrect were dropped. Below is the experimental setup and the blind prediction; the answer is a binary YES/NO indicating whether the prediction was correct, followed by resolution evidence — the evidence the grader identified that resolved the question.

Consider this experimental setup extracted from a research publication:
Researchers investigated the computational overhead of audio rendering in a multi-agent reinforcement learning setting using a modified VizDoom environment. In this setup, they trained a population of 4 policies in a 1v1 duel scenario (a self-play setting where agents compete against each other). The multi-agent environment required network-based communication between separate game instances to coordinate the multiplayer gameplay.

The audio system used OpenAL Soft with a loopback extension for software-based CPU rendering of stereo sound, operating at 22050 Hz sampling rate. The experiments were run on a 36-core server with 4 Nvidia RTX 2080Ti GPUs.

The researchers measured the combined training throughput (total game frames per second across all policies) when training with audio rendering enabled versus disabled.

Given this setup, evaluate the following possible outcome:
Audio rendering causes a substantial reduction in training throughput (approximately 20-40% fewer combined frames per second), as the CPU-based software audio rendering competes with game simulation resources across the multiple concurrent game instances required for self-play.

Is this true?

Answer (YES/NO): NO